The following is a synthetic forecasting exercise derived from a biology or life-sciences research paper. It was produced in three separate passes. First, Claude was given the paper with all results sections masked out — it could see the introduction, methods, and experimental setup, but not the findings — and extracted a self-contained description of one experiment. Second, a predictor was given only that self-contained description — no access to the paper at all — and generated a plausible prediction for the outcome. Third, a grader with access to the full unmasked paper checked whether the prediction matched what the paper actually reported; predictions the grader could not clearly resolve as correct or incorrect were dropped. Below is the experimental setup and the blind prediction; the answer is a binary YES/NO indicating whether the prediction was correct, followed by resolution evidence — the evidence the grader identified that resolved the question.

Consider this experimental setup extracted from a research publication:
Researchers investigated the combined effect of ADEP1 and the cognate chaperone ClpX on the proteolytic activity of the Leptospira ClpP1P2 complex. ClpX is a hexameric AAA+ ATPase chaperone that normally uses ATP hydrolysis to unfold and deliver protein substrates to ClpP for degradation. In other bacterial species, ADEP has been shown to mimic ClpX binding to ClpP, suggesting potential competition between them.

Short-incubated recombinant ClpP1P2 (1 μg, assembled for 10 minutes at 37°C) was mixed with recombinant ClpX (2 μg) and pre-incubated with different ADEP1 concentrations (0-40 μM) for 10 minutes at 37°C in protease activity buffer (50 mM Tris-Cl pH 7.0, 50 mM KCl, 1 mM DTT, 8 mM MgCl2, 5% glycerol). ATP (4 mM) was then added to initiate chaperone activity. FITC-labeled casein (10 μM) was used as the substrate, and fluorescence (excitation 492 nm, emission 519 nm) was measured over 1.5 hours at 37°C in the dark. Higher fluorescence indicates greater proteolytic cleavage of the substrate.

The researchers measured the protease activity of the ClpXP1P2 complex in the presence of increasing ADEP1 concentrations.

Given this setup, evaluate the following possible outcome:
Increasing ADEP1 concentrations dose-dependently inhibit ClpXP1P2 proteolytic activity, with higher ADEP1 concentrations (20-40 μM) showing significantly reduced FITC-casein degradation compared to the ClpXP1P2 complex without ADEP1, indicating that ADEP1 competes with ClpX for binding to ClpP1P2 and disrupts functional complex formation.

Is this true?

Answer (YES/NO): NO